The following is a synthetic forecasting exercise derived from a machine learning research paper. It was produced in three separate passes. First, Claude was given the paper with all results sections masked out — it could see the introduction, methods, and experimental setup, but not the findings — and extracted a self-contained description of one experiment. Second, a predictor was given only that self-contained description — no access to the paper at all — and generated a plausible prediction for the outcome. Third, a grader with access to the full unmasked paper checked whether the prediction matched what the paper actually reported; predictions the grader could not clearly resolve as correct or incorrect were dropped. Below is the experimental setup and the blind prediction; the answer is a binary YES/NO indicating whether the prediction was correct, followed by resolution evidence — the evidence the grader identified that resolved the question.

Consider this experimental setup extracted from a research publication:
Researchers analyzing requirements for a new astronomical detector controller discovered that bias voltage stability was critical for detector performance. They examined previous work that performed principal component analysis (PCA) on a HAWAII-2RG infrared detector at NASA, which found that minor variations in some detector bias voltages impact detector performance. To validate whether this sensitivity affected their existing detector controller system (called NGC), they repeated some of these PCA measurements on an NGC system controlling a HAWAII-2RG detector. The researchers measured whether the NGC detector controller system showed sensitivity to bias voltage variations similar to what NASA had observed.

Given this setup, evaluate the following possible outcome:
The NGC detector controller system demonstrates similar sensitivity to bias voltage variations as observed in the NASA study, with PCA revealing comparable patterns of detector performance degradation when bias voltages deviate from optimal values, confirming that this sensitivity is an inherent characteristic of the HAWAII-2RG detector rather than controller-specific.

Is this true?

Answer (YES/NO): NO